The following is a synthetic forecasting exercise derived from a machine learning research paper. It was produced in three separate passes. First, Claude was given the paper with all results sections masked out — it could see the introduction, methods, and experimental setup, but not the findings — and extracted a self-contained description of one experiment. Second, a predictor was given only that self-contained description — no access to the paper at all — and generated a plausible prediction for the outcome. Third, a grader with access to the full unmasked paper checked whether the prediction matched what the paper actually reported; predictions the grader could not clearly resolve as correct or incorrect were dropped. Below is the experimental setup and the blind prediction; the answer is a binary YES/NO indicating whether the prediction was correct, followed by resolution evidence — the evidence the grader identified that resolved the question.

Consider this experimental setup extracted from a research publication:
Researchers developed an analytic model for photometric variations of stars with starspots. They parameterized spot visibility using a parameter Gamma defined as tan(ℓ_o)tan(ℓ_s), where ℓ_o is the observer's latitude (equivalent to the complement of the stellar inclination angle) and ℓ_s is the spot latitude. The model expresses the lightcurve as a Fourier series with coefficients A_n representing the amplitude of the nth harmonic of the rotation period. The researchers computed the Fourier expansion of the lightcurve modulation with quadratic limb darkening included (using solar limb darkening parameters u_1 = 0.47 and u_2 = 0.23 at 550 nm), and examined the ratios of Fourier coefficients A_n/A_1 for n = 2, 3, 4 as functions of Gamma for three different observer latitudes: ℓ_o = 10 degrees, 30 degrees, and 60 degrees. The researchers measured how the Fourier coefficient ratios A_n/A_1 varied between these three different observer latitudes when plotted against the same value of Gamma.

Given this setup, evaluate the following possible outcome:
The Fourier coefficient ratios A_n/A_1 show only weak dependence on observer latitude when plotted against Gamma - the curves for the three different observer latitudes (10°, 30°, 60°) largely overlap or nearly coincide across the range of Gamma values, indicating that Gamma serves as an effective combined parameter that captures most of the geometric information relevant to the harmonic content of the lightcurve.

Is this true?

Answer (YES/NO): YES